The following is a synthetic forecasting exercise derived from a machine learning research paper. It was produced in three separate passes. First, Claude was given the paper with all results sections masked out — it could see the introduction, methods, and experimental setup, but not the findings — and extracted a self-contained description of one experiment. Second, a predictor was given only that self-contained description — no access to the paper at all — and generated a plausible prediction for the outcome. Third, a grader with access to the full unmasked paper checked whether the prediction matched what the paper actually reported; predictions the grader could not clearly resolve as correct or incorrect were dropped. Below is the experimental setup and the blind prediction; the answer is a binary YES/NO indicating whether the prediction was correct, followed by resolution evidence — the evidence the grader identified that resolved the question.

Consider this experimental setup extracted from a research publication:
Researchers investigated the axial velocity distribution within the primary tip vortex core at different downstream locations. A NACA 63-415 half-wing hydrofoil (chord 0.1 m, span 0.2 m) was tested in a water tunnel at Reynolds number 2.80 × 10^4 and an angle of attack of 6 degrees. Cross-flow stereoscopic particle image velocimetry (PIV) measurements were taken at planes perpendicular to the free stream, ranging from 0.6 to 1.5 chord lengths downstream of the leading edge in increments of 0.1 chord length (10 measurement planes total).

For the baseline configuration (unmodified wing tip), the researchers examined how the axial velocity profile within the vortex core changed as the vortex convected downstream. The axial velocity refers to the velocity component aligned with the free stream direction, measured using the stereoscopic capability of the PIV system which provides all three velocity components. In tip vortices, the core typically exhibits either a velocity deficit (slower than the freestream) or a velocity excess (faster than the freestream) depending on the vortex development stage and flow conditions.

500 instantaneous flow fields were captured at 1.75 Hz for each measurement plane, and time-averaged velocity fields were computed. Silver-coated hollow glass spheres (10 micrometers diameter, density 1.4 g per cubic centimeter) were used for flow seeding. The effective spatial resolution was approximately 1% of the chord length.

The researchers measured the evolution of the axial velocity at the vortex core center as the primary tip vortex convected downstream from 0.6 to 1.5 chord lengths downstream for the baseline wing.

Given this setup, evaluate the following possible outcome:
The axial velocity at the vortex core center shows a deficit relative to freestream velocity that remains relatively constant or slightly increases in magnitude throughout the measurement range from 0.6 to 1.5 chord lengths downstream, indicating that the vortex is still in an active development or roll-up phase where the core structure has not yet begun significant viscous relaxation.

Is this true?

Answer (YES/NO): NO